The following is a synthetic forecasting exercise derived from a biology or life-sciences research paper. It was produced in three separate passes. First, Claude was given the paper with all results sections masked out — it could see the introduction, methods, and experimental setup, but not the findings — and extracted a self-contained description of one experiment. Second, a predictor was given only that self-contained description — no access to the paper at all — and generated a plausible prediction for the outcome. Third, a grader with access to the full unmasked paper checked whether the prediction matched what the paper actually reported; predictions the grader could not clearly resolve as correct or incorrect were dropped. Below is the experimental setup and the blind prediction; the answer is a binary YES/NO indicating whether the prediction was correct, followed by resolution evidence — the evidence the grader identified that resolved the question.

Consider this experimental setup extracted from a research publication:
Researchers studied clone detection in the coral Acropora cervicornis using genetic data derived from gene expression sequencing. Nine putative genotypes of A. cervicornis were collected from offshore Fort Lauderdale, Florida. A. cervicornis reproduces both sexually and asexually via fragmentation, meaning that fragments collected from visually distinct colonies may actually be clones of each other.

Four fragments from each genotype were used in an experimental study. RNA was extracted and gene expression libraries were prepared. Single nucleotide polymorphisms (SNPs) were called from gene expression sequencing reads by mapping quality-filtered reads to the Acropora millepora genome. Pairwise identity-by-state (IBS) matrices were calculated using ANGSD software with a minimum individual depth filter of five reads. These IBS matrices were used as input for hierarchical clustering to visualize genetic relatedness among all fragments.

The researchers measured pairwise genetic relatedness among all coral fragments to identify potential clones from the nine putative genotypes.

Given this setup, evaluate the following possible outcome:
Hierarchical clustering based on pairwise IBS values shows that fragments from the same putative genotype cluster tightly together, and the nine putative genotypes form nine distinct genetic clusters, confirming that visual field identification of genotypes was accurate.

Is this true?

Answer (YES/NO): NO